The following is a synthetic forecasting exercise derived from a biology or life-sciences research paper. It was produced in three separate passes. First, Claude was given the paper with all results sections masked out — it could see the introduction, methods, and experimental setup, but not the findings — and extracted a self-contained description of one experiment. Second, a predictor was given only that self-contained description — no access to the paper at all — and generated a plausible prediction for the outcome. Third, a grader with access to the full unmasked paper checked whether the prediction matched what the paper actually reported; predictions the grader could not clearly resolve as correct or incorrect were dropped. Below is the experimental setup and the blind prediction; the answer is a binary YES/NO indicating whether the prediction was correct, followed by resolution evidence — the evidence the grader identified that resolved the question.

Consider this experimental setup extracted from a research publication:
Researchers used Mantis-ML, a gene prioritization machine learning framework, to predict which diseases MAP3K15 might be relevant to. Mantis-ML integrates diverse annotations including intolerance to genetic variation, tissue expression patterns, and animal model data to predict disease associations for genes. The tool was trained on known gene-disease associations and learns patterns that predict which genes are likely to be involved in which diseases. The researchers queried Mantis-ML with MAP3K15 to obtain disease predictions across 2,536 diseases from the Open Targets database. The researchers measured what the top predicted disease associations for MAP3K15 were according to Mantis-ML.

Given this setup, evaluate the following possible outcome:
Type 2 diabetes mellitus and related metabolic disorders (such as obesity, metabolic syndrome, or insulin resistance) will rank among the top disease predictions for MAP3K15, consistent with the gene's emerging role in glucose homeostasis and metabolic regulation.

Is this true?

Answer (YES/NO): NO